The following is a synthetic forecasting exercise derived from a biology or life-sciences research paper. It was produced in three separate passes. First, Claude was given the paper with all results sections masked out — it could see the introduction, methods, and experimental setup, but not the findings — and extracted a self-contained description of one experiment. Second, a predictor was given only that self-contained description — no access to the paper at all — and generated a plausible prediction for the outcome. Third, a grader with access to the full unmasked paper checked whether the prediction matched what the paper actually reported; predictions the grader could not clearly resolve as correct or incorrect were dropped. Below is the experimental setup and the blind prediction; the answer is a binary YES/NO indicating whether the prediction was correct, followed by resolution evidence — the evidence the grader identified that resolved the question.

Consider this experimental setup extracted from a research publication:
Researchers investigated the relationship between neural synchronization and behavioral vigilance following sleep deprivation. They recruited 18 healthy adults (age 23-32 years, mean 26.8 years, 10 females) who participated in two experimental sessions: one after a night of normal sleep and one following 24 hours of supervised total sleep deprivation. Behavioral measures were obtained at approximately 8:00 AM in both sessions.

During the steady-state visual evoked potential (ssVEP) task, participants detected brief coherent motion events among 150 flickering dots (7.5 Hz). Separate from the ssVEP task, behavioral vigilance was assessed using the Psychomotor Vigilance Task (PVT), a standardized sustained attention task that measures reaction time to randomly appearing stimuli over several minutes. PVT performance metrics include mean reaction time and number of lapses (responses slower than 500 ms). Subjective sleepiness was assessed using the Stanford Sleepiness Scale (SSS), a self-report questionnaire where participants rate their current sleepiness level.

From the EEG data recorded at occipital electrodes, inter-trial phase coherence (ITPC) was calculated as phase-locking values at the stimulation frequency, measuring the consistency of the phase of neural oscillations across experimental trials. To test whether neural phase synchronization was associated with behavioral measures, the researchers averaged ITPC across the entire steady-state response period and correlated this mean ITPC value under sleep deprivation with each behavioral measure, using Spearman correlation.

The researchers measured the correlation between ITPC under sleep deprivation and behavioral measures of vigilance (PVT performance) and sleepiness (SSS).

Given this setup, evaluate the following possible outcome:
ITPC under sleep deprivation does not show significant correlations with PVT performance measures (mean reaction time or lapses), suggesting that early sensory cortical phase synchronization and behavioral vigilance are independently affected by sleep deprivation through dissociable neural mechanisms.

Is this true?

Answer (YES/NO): NO